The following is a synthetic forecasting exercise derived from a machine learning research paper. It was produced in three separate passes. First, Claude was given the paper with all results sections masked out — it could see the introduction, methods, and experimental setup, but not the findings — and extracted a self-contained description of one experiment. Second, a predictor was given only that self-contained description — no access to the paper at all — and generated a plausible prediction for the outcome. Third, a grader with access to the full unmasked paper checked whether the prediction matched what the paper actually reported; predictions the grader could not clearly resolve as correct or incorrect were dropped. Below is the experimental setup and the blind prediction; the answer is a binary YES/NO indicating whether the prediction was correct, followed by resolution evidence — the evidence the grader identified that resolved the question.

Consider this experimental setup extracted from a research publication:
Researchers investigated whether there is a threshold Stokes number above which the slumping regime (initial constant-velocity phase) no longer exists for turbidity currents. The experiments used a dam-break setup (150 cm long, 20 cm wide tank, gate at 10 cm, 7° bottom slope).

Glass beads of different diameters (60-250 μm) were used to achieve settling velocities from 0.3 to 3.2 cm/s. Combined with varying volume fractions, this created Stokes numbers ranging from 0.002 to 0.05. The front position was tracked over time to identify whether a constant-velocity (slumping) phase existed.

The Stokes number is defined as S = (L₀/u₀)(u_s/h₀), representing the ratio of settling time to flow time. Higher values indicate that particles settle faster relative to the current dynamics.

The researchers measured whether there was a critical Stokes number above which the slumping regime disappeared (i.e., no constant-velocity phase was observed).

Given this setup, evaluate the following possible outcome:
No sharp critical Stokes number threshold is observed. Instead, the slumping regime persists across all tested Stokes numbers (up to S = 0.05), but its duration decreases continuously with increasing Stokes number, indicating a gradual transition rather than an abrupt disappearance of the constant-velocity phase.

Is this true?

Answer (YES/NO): NO